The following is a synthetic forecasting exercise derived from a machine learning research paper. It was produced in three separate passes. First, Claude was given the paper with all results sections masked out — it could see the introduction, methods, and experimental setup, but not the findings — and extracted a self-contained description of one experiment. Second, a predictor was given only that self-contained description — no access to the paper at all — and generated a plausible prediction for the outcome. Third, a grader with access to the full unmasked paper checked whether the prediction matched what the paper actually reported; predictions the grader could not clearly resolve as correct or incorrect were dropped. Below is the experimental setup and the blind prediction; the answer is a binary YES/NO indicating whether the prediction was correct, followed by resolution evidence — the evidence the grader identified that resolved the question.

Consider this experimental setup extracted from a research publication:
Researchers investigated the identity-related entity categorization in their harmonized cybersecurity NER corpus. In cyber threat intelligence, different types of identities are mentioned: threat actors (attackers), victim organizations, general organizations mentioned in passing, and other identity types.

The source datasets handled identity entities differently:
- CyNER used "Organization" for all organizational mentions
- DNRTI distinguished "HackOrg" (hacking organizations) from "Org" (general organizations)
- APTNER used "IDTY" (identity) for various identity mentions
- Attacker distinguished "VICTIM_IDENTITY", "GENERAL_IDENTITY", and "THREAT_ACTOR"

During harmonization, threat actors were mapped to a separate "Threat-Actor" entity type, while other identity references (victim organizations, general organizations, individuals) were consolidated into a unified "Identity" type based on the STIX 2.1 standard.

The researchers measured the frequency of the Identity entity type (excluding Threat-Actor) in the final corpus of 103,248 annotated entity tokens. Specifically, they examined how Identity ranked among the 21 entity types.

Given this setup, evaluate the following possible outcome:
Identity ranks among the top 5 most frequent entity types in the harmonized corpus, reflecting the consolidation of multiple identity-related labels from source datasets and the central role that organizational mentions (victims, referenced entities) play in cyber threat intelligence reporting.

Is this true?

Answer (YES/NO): YES